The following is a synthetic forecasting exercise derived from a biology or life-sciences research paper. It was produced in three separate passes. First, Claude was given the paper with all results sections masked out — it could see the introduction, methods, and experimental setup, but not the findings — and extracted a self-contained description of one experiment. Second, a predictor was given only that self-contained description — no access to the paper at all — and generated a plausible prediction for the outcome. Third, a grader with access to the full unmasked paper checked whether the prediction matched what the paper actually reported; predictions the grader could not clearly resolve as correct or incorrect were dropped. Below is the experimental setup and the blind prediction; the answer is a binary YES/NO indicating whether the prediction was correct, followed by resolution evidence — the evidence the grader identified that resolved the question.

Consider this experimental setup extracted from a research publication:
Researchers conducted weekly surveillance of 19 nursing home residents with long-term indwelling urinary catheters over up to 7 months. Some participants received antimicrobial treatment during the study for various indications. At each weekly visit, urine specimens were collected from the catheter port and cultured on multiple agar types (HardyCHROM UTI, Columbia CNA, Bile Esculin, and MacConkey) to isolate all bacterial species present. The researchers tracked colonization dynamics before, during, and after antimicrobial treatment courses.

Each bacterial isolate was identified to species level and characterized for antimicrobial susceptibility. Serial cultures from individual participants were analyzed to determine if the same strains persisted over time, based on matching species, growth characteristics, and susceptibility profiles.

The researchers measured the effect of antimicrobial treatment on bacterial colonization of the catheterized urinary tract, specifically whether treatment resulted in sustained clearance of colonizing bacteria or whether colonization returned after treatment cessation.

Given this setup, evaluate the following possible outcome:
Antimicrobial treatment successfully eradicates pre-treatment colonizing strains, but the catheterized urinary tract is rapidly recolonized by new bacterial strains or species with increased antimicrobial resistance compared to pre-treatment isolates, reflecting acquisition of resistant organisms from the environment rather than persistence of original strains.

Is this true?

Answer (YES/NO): NO